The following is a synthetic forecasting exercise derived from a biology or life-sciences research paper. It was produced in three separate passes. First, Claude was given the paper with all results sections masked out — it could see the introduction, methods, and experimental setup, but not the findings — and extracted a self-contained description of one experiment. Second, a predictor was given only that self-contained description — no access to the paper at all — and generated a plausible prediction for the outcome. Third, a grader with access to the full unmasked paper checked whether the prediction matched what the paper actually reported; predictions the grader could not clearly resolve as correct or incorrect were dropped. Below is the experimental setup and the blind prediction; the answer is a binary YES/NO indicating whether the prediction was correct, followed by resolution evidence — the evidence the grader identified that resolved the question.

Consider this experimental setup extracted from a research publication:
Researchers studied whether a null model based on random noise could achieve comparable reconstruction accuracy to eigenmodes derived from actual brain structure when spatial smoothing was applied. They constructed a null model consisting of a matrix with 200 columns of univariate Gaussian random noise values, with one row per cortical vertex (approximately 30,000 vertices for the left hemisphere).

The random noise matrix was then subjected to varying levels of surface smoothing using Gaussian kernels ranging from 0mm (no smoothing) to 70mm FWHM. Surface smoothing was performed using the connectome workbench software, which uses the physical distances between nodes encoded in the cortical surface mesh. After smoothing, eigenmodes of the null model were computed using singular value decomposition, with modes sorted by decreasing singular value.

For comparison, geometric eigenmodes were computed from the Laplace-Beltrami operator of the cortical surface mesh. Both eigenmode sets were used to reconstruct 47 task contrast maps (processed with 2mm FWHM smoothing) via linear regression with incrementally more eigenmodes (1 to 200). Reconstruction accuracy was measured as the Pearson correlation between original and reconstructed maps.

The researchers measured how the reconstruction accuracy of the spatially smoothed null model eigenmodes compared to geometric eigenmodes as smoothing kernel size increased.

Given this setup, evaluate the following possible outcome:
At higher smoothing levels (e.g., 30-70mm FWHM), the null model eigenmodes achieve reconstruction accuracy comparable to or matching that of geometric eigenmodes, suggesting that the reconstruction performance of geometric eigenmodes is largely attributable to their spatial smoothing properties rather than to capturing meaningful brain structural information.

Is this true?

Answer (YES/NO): YES